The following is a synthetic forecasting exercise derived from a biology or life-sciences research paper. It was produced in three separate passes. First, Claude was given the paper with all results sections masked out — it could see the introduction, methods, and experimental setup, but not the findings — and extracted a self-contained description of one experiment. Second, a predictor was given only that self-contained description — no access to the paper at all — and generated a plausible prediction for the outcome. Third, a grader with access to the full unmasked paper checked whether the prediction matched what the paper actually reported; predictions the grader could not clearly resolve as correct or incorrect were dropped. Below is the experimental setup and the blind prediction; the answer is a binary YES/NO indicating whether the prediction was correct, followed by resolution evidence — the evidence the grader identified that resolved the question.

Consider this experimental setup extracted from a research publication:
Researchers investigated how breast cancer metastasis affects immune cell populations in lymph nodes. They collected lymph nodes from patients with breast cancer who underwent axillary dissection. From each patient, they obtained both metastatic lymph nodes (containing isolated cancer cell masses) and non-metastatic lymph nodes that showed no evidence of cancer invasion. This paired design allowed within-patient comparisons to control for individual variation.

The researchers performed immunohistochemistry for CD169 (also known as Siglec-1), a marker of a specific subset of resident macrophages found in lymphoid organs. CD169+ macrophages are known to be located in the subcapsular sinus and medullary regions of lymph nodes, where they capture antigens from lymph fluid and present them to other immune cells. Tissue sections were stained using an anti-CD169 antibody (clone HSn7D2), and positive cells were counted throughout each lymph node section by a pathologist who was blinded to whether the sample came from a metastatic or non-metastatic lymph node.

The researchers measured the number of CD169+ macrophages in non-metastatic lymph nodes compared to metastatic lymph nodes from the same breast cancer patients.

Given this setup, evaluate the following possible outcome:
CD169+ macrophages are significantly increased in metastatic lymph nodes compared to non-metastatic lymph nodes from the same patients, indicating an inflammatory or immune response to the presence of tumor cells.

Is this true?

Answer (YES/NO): NO